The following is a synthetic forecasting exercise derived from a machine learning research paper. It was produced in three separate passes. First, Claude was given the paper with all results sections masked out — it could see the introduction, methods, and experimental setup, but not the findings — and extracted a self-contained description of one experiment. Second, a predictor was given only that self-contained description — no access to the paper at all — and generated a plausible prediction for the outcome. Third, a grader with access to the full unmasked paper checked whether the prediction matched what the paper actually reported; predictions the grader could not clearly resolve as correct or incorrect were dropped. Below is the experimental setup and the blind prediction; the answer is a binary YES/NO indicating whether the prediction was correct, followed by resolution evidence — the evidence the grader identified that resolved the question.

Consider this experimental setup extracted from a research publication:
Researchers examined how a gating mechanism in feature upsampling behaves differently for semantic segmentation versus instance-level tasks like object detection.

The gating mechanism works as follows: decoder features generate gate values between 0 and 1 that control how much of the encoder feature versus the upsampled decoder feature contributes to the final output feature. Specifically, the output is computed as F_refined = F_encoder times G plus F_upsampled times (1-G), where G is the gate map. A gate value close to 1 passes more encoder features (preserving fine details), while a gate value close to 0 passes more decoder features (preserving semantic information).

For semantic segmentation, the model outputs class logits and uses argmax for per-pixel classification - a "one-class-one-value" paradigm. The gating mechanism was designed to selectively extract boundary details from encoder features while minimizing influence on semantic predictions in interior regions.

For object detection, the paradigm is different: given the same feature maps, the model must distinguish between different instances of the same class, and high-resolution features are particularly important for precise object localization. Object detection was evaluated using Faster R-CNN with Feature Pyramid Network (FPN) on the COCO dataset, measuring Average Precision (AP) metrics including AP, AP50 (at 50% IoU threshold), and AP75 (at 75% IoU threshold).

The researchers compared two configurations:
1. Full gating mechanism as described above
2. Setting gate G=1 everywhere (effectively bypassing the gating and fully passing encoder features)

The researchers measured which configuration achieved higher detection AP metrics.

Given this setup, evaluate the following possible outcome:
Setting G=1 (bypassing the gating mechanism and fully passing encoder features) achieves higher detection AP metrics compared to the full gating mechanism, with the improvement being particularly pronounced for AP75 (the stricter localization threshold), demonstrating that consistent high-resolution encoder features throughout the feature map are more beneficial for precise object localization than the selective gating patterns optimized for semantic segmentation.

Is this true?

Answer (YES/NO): YES